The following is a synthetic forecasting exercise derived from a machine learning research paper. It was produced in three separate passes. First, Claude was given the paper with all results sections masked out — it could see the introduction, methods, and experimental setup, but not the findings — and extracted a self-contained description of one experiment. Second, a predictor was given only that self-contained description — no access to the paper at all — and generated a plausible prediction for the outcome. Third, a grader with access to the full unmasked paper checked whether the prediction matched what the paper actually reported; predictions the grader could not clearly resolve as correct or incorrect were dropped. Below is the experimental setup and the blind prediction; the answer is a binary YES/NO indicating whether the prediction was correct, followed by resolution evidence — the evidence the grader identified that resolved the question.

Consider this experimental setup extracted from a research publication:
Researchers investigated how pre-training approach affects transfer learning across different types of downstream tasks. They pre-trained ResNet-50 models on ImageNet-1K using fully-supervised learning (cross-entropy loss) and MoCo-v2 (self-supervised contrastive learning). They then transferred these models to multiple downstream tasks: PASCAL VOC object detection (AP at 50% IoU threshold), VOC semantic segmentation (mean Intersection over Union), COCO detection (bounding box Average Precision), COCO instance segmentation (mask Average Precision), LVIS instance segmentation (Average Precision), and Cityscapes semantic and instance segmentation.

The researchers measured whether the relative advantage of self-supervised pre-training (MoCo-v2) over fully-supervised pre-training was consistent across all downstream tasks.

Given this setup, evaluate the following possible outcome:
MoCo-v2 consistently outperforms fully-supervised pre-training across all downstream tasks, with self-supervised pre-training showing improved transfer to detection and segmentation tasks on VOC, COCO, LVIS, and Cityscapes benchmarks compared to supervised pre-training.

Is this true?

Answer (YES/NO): NO